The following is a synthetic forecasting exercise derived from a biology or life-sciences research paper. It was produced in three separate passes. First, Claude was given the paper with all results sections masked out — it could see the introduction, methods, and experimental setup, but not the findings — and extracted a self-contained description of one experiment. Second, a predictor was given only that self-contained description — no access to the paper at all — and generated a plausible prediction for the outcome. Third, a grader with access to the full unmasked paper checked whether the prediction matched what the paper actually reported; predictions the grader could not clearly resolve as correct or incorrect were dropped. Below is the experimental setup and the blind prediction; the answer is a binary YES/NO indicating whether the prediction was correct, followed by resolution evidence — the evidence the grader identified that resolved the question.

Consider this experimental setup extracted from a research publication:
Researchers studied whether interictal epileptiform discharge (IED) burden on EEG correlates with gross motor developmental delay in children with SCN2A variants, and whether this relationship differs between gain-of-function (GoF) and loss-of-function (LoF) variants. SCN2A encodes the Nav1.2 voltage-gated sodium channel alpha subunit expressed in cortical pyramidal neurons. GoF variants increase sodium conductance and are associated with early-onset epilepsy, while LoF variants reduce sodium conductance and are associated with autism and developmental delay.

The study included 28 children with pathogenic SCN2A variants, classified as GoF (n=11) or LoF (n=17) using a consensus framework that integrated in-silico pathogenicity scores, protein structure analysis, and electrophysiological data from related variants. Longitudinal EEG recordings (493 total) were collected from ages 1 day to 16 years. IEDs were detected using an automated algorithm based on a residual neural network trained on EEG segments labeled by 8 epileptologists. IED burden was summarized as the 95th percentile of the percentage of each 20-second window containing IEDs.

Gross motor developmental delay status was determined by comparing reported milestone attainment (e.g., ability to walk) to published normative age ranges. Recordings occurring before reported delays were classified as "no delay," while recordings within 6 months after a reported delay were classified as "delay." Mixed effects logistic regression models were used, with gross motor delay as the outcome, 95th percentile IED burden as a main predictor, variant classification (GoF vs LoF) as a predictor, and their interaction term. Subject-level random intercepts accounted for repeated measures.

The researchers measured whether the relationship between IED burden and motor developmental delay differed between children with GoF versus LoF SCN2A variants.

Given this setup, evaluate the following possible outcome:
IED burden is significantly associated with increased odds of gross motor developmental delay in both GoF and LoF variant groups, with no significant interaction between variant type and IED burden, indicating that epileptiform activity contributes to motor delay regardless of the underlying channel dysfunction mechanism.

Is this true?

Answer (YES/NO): NO